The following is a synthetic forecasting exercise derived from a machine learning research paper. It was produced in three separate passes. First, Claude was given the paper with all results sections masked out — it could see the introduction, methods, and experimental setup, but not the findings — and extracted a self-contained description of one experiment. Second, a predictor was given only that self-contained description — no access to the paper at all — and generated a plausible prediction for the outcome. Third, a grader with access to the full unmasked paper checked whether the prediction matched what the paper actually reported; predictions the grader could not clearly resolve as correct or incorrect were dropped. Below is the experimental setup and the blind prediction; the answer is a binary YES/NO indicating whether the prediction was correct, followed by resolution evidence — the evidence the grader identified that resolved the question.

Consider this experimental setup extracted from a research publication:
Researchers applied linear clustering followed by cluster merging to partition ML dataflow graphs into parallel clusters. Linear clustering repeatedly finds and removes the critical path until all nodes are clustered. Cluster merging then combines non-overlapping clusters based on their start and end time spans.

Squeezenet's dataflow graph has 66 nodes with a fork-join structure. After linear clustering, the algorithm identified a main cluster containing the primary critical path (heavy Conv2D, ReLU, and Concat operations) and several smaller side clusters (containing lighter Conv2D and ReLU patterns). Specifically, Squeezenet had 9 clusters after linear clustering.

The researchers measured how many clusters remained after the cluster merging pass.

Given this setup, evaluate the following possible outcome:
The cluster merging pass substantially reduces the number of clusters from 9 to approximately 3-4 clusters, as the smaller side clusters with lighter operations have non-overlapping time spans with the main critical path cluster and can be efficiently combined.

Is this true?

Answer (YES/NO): NO